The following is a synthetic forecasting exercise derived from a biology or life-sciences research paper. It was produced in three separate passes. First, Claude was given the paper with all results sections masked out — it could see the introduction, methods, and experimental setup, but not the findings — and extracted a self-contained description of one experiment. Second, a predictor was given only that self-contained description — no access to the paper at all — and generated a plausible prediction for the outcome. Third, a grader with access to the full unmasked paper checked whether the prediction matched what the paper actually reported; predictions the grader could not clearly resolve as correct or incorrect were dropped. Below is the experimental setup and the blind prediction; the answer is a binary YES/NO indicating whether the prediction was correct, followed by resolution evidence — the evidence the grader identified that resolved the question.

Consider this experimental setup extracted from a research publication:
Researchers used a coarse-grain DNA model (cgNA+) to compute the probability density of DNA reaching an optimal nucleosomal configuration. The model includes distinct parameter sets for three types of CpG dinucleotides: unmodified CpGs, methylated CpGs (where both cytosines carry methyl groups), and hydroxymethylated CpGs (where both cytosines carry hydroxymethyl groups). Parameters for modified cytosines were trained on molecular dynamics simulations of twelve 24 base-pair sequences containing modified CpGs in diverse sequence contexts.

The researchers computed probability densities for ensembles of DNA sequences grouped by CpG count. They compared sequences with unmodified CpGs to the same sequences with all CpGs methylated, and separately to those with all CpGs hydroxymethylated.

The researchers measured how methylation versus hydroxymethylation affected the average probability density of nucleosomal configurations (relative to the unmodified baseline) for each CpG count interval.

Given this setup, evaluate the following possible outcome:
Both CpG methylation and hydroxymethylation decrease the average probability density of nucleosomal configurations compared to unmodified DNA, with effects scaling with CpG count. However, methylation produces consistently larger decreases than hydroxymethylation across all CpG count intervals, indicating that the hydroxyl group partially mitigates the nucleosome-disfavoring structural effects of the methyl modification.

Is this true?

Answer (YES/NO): NO